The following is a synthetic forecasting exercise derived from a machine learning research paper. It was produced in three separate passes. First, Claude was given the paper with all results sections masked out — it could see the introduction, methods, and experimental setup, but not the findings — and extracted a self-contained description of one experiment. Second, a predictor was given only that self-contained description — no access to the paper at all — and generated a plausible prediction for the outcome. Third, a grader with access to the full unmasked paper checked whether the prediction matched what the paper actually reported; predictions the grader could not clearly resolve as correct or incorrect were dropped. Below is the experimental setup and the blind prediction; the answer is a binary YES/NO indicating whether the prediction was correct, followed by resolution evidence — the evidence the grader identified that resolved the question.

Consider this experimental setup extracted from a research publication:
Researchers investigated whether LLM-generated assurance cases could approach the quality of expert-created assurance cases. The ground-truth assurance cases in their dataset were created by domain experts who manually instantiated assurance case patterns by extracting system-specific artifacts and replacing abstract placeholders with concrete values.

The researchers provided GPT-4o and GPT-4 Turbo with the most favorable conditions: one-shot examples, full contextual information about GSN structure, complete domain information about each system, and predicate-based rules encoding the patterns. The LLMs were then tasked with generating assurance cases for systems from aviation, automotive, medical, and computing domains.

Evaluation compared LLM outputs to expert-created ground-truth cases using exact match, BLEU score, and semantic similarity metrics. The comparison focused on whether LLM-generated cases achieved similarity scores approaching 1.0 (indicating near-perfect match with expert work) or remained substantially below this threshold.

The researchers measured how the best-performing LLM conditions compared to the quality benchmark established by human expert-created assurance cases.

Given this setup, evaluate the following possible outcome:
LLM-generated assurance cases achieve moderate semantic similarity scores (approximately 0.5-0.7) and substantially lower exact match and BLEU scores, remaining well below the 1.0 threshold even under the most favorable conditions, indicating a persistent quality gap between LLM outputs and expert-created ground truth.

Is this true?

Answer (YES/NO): NO